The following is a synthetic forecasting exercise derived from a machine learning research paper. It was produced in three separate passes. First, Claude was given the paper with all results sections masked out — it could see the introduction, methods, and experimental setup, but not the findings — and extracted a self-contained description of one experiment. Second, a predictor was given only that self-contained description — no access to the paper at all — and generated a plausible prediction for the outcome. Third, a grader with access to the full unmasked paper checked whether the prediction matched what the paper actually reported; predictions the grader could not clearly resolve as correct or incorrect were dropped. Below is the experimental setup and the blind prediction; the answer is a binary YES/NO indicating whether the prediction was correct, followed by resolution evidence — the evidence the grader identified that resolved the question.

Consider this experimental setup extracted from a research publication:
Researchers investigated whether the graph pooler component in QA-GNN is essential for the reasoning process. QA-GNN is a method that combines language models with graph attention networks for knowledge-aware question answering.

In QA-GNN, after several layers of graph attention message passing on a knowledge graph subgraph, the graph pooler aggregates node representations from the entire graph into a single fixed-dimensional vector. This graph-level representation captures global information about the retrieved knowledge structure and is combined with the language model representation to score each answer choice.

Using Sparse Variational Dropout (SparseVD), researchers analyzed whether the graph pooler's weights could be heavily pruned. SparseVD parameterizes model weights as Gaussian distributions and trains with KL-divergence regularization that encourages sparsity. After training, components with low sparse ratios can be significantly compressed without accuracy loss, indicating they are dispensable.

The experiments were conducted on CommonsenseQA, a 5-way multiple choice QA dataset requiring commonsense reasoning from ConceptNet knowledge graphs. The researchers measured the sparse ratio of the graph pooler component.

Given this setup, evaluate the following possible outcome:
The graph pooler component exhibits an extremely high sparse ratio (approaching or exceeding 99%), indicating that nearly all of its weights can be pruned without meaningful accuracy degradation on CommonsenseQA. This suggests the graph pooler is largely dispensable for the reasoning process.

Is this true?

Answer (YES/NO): NO